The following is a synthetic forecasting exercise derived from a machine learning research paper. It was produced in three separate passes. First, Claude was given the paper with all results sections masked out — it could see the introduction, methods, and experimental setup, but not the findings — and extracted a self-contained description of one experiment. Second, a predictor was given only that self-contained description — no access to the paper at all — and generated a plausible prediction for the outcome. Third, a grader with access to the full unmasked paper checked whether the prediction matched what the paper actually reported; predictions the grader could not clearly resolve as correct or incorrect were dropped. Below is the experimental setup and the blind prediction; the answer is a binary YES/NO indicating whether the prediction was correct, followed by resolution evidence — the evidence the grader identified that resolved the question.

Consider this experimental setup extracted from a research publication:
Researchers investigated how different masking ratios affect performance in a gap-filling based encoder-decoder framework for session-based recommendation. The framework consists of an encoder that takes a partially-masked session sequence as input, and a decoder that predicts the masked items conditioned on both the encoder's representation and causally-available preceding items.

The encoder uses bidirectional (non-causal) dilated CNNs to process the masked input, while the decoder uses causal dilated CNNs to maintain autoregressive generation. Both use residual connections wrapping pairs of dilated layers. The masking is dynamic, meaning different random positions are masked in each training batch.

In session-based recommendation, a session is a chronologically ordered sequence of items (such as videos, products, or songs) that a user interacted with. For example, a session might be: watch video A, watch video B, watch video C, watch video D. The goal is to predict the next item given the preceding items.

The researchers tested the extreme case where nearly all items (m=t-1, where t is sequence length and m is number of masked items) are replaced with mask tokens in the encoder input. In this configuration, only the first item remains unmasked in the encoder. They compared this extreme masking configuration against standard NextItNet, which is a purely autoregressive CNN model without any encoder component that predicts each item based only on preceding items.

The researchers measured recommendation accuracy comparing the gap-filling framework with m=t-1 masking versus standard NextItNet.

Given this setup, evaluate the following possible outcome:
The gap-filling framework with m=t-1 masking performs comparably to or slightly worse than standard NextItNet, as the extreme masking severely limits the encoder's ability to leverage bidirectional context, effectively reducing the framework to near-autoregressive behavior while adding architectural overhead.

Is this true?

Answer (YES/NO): YES